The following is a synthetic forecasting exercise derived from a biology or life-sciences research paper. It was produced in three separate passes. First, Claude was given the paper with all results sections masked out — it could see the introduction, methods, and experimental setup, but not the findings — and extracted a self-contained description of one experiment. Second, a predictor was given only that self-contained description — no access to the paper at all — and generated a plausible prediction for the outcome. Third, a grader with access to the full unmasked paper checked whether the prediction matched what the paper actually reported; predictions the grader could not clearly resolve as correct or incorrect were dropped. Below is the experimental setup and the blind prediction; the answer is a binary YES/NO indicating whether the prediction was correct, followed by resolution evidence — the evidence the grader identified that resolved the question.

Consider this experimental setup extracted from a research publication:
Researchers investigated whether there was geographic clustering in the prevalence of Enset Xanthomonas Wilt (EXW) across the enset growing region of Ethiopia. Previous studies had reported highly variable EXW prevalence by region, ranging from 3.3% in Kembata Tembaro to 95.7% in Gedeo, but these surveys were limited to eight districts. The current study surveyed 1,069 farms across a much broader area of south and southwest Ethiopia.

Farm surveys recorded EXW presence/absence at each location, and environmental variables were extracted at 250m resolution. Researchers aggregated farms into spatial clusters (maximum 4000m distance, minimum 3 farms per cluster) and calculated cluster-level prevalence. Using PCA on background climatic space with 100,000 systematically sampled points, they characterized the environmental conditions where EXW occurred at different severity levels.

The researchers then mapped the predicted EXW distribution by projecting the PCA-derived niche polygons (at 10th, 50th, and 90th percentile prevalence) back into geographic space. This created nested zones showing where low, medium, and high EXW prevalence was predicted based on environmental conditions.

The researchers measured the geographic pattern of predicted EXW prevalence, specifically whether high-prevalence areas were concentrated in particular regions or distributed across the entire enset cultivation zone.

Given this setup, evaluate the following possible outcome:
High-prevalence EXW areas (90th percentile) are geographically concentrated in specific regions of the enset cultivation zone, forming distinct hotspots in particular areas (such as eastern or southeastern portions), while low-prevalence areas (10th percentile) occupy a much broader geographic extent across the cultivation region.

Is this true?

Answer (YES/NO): NO